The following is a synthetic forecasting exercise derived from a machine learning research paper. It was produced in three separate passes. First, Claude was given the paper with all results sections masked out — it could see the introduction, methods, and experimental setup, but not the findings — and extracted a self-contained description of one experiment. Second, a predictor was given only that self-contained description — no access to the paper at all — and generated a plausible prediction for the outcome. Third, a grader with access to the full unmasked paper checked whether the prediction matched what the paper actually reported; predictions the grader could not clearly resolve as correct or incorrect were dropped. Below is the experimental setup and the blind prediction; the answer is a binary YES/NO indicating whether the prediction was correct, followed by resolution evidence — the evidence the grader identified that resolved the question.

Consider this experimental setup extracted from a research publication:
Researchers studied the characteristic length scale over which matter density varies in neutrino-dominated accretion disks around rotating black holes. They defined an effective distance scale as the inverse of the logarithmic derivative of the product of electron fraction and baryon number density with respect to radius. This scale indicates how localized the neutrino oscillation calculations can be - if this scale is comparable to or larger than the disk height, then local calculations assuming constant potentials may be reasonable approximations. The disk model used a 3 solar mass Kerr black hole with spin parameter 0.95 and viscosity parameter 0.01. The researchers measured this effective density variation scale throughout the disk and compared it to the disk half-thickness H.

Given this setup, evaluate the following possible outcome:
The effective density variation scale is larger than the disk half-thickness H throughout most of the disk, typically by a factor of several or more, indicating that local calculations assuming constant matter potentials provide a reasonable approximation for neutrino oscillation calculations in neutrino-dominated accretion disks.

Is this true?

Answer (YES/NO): NO